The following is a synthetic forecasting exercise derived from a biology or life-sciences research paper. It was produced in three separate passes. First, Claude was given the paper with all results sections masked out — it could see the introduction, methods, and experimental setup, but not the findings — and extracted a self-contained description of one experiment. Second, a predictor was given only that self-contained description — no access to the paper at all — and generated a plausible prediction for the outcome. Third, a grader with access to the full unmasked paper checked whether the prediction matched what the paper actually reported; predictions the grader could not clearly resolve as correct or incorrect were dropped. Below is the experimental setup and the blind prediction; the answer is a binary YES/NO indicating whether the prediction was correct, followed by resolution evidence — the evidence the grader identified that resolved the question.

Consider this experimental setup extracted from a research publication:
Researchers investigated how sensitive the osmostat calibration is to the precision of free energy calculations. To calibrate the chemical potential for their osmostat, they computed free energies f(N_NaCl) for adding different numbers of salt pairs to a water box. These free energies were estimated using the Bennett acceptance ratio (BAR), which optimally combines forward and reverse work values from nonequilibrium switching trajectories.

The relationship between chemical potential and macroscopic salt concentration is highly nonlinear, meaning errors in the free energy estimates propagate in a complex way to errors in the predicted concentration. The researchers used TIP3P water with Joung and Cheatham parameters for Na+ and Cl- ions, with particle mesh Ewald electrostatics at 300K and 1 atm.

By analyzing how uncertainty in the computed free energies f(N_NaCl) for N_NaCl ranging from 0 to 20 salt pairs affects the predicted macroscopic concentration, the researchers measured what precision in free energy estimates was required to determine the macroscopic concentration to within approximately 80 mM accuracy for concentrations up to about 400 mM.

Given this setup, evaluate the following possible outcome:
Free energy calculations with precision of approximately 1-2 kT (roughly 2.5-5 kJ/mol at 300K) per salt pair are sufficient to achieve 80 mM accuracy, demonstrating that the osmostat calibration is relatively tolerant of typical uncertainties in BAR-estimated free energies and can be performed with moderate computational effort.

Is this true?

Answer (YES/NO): NO